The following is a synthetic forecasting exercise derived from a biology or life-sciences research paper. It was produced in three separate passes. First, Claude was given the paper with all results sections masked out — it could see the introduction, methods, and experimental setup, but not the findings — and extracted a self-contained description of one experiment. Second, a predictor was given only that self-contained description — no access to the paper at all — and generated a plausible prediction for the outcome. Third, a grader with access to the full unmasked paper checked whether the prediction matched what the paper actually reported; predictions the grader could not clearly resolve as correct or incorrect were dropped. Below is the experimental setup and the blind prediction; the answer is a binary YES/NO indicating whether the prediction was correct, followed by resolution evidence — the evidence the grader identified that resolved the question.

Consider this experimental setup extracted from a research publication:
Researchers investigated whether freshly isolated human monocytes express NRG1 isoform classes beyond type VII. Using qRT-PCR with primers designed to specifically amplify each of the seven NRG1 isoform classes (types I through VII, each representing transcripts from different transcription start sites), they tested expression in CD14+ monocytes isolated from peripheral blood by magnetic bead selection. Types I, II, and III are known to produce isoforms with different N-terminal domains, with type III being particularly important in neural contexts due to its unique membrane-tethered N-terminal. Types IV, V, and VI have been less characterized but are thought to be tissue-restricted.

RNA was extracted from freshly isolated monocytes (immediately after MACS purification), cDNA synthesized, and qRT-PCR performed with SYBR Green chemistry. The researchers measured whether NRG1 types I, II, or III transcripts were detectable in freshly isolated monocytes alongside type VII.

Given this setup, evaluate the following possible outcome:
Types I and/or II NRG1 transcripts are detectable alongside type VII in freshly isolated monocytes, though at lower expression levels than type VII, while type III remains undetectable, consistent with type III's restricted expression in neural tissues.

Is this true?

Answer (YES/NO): YES